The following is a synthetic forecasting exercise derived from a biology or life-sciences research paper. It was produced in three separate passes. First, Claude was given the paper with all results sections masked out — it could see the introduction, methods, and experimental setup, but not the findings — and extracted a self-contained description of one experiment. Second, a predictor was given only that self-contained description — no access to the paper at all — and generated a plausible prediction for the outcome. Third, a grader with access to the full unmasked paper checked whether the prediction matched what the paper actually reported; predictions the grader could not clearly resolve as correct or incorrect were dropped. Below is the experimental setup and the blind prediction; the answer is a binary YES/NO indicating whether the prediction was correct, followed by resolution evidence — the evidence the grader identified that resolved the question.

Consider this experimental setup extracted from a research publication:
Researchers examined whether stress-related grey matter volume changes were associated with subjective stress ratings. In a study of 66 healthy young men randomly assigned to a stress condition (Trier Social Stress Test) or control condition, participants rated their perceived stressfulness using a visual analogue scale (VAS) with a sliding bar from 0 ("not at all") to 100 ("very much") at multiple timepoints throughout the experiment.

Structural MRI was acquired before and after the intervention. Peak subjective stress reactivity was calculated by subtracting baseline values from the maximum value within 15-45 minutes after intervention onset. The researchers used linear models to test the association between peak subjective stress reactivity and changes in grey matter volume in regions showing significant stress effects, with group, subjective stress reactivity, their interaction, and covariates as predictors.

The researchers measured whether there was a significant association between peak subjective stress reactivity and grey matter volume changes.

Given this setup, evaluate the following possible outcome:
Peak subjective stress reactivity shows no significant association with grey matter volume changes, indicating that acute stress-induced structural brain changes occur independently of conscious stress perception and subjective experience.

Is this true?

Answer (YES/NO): NO